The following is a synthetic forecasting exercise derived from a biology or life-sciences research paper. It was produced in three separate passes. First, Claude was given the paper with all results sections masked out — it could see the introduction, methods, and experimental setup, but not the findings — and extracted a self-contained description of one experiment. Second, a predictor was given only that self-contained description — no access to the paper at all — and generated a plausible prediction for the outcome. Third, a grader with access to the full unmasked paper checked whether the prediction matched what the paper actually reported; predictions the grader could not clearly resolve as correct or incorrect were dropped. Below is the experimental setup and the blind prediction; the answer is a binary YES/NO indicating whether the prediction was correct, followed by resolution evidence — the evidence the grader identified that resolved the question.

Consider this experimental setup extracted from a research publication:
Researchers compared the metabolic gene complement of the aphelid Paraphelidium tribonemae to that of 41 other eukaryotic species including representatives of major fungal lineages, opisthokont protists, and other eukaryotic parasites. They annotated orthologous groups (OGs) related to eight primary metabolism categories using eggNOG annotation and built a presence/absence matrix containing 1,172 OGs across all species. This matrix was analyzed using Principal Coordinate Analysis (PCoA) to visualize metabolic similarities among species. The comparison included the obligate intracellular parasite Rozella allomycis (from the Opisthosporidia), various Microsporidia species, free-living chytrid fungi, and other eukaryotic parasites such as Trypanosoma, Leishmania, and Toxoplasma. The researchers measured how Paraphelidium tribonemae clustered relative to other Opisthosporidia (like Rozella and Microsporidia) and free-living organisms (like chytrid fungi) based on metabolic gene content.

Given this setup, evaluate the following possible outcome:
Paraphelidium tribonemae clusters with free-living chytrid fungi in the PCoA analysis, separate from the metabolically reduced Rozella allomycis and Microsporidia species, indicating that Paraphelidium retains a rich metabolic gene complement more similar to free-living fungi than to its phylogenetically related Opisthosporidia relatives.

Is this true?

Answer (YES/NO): YES